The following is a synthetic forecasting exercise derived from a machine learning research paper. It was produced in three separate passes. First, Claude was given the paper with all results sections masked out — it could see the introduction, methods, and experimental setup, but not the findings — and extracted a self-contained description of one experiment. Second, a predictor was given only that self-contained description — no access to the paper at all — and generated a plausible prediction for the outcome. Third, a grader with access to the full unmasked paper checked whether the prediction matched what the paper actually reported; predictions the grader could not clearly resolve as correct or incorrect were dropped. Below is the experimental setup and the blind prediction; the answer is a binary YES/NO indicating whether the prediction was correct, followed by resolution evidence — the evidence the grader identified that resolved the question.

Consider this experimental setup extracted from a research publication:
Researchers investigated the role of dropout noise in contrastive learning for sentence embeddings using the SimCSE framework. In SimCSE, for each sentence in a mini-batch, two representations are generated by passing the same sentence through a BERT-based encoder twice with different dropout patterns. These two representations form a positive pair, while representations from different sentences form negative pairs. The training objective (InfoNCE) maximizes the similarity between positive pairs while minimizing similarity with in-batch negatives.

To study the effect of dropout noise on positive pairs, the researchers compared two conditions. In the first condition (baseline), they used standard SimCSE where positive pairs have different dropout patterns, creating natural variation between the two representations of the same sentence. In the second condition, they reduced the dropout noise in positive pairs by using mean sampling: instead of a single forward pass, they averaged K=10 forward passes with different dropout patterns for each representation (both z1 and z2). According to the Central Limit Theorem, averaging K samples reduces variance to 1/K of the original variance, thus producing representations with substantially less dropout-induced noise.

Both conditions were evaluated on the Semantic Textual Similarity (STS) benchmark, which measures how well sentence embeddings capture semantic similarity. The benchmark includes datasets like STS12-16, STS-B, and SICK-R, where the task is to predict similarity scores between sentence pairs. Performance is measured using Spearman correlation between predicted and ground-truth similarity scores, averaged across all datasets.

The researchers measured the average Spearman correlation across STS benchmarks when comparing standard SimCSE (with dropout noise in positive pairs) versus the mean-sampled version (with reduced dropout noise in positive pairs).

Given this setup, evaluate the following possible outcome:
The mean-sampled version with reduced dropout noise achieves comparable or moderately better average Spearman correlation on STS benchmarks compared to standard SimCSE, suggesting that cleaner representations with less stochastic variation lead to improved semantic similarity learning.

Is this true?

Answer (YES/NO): NO